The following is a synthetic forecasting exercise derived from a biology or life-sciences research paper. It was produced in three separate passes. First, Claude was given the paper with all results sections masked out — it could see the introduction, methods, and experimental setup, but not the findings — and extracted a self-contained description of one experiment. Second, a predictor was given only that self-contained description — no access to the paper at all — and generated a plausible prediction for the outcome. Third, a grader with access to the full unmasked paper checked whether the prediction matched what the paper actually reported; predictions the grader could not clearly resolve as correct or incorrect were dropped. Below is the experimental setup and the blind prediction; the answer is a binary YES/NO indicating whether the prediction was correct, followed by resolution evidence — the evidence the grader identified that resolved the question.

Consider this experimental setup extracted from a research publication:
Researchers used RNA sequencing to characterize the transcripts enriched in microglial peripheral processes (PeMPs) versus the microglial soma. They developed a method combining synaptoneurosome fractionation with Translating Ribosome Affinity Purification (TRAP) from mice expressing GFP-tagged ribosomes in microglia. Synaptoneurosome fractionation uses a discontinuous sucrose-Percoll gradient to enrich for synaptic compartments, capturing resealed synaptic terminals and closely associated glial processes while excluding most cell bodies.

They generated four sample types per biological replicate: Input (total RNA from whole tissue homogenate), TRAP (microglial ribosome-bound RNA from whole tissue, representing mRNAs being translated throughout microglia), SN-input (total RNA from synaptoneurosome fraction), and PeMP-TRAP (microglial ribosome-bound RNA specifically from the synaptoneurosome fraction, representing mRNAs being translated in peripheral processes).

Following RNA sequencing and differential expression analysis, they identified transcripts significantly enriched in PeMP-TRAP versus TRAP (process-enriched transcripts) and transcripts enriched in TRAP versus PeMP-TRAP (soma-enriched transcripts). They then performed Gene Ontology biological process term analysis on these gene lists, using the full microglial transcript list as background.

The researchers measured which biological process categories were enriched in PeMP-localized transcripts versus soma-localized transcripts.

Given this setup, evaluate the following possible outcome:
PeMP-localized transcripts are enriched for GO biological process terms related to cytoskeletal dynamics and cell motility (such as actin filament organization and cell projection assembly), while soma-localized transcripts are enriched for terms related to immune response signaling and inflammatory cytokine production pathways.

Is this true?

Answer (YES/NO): NO